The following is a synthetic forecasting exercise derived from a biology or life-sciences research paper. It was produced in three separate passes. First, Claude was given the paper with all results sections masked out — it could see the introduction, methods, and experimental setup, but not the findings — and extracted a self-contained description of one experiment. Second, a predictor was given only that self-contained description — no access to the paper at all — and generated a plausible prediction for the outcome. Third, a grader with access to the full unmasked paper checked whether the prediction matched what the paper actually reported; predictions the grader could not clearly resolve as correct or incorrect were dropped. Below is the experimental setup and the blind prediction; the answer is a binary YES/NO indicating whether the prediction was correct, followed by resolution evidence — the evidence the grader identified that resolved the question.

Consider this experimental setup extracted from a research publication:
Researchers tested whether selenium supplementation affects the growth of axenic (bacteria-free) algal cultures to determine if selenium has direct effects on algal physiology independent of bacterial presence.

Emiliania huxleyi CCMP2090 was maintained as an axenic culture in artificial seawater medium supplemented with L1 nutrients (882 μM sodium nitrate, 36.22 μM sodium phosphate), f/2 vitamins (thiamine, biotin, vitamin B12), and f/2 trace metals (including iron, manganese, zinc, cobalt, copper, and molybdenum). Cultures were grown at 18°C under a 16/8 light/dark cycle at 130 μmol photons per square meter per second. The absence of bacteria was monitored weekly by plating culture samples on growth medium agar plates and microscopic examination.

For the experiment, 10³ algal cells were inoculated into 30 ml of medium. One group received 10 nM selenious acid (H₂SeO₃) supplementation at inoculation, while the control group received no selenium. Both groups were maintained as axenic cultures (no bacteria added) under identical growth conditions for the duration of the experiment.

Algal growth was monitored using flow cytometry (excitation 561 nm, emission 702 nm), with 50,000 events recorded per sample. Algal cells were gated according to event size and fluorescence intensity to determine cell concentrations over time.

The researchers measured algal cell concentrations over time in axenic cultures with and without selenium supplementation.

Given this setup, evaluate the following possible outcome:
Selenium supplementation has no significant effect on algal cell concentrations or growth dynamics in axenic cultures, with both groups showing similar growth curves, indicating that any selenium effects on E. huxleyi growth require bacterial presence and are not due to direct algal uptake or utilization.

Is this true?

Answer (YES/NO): NO